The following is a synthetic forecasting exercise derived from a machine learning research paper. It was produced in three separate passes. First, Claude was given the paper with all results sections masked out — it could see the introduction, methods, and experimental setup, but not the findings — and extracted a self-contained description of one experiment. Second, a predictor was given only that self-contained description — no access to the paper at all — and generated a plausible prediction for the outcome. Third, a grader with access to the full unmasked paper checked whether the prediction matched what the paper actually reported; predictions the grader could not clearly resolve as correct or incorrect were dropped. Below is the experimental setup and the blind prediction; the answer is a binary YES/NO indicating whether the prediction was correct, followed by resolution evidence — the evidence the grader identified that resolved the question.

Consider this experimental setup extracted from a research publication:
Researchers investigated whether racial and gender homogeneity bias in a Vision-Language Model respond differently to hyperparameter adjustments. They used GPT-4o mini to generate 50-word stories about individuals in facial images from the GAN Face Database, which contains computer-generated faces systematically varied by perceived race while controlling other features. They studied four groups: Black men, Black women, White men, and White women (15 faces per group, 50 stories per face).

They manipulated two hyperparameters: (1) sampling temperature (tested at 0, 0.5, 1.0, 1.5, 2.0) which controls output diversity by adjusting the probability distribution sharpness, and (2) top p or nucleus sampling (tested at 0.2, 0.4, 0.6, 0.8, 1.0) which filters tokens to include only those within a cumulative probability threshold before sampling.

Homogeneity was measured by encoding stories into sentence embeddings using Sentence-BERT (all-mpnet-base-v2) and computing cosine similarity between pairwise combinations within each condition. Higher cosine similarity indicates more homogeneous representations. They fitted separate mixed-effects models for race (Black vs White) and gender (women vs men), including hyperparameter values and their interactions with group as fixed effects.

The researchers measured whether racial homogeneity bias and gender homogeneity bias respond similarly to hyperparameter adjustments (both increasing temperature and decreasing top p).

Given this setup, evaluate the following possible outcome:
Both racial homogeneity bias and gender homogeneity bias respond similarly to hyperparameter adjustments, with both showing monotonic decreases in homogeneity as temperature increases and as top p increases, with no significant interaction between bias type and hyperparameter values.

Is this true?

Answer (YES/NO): NO